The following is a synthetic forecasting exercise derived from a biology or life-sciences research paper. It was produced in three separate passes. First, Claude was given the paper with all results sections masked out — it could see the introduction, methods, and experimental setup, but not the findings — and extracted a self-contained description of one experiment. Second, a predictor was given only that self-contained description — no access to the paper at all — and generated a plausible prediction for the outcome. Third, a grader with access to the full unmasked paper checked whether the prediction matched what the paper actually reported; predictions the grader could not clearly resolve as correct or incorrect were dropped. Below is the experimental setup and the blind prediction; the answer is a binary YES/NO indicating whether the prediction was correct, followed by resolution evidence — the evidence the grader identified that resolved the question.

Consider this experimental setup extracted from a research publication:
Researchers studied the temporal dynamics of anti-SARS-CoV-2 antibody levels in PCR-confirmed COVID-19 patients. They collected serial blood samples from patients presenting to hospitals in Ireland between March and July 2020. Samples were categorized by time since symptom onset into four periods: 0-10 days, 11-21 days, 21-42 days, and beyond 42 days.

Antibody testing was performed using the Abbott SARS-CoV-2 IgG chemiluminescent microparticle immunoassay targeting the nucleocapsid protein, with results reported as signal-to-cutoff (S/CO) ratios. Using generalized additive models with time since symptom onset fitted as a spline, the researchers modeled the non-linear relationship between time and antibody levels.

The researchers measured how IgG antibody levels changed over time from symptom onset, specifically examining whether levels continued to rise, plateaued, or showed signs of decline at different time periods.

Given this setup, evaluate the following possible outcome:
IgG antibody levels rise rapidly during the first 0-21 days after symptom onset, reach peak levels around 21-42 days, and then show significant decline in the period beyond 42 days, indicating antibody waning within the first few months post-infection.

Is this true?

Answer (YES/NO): YES